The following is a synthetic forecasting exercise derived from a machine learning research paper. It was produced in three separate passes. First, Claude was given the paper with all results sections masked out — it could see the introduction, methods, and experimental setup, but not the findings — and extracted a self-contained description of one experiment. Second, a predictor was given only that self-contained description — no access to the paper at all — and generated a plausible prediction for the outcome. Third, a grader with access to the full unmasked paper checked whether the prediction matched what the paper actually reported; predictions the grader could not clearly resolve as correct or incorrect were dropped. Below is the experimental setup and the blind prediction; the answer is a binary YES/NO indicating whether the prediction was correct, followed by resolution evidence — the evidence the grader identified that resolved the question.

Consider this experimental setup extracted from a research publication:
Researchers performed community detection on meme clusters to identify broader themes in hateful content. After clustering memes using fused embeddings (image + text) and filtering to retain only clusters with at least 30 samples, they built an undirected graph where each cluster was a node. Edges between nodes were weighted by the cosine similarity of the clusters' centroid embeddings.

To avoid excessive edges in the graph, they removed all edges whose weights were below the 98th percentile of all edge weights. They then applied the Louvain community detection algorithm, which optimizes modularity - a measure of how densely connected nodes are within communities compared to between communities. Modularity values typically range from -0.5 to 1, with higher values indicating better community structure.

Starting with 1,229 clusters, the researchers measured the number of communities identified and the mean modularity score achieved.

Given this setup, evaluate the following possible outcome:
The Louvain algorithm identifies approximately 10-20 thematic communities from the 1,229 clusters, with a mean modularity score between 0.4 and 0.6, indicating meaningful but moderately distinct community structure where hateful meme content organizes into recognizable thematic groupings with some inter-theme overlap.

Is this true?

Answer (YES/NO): NO